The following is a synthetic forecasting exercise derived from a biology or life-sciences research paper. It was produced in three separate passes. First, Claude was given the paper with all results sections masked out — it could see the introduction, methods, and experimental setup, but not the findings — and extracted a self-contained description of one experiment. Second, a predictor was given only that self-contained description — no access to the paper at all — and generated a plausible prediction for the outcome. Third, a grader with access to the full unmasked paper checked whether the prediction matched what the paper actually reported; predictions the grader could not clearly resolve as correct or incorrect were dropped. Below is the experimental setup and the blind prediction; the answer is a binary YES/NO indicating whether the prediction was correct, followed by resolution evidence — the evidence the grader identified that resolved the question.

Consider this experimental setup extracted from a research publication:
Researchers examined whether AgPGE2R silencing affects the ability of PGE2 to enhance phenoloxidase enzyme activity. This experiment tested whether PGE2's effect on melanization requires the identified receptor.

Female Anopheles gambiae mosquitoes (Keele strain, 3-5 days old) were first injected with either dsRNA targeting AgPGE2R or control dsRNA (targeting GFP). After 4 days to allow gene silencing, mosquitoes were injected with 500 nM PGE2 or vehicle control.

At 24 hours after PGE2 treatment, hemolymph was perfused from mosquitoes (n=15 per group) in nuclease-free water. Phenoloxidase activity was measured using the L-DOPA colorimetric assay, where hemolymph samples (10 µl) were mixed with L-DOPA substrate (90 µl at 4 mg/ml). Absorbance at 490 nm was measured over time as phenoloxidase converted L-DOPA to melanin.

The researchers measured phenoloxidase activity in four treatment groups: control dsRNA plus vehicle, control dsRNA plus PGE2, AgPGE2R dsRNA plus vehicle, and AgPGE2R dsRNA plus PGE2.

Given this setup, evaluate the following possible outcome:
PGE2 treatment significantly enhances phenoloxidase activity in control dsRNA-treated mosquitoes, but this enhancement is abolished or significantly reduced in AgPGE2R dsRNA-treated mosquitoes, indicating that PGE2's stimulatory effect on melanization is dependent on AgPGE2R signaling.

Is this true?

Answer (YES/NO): YES